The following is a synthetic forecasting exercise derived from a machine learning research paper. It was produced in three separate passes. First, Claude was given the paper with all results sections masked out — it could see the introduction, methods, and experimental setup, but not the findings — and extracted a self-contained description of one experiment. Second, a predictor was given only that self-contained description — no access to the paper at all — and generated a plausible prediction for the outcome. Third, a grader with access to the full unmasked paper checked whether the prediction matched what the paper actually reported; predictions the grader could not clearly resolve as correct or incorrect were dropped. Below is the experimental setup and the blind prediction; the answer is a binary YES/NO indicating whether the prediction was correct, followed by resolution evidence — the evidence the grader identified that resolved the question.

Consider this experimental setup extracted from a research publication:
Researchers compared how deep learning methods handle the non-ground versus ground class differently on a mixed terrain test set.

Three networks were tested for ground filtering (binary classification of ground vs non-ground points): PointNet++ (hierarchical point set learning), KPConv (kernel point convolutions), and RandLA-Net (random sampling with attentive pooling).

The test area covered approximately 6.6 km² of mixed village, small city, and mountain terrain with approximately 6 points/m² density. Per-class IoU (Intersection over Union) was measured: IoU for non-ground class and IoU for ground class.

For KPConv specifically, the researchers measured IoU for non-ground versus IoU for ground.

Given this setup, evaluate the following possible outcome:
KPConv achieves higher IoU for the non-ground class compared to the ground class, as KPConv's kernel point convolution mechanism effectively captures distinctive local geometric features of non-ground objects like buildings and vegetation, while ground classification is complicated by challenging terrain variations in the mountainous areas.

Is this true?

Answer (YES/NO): YES